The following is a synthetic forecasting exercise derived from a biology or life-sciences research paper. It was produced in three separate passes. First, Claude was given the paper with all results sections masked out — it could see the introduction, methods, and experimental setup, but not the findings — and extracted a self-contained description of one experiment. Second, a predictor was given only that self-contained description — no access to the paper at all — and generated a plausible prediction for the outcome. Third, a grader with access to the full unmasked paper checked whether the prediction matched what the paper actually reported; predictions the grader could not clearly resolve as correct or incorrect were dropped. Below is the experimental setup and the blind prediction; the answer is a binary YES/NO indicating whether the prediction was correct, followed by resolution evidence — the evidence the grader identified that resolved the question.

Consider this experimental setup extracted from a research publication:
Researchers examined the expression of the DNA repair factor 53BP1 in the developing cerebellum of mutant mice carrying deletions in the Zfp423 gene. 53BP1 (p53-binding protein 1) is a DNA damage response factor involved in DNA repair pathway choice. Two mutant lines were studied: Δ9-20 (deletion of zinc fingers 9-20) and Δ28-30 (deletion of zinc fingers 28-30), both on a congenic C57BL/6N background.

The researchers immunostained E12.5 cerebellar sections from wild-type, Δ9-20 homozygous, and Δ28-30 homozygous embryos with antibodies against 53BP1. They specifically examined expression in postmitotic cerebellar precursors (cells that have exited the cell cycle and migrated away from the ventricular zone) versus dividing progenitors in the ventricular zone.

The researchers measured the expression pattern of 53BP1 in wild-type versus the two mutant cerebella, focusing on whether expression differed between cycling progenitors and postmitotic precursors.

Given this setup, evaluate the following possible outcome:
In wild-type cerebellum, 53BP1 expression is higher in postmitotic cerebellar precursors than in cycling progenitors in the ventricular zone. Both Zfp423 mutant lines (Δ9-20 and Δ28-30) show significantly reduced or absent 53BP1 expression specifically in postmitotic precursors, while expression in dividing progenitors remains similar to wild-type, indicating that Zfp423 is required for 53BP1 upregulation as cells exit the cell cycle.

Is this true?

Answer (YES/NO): NO